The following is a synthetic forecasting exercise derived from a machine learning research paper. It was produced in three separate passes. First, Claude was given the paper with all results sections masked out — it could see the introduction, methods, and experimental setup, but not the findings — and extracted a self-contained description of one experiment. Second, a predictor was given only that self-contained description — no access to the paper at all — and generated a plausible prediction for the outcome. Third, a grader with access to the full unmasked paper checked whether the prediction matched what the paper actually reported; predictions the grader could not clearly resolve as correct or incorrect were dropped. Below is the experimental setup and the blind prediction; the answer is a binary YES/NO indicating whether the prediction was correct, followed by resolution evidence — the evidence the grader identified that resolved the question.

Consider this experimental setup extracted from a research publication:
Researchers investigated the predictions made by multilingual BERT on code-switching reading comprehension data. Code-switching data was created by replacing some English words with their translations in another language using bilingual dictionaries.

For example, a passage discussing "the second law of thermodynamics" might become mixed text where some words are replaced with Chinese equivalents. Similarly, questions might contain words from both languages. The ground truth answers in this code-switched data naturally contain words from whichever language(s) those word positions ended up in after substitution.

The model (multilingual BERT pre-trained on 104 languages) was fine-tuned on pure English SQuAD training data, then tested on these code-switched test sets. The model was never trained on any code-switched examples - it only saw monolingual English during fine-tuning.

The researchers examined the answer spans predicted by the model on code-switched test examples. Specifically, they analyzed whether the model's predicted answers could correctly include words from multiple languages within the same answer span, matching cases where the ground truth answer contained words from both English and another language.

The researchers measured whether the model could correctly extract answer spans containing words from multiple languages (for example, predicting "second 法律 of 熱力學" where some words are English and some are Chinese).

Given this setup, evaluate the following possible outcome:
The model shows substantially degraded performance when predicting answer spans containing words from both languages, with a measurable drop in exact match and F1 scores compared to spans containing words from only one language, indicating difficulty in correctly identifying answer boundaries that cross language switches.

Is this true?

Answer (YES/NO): NO